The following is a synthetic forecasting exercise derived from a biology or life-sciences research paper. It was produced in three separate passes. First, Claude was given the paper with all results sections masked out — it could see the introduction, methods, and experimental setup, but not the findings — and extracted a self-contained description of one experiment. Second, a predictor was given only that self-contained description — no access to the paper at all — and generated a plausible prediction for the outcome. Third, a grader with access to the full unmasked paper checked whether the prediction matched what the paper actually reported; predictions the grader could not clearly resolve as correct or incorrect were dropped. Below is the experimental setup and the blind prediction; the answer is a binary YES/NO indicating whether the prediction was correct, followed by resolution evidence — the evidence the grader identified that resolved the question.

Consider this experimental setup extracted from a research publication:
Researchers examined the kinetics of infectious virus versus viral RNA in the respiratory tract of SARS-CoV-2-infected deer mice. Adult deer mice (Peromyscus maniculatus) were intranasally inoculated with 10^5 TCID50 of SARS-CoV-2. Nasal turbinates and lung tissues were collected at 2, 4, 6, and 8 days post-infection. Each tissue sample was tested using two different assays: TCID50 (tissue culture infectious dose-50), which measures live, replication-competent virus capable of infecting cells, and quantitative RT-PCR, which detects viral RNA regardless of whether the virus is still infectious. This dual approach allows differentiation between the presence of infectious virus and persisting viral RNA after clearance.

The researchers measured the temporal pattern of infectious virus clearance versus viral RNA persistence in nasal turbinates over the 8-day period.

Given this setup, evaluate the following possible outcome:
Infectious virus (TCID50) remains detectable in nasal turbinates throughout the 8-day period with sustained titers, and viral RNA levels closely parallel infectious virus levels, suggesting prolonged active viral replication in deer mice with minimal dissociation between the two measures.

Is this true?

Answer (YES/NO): NO